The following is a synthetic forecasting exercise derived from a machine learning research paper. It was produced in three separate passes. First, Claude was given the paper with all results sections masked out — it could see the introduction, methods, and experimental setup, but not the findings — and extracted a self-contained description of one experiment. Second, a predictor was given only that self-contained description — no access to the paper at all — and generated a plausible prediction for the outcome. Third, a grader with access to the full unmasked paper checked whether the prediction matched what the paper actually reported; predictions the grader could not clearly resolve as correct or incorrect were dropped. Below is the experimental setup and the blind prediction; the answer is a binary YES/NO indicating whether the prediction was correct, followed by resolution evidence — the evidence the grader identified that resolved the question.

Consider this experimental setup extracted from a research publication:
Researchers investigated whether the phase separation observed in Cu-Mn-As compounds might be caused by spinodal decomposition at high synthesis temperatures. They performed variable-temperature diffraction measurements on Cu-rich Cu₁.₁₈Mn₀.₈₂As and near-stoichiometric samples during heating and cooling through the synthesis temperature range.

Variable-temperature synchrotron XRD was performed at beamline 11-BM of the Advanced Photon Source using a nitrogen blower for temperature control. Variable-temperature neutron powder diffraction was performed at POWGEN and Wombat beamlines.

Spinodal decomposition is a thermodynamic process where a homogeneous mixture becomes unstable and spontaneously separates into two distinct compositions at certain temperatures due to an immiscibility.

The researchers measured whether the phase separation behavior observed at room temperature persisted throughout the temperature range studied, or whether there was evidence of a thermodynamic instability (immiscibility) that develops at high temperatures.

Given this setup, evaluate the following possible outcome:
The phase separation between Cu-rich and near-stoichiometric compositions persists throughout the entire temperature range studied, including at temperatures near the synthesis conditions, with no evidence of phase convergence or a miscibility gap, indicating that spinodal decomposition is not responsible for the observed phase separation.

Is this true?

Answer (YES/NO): NO